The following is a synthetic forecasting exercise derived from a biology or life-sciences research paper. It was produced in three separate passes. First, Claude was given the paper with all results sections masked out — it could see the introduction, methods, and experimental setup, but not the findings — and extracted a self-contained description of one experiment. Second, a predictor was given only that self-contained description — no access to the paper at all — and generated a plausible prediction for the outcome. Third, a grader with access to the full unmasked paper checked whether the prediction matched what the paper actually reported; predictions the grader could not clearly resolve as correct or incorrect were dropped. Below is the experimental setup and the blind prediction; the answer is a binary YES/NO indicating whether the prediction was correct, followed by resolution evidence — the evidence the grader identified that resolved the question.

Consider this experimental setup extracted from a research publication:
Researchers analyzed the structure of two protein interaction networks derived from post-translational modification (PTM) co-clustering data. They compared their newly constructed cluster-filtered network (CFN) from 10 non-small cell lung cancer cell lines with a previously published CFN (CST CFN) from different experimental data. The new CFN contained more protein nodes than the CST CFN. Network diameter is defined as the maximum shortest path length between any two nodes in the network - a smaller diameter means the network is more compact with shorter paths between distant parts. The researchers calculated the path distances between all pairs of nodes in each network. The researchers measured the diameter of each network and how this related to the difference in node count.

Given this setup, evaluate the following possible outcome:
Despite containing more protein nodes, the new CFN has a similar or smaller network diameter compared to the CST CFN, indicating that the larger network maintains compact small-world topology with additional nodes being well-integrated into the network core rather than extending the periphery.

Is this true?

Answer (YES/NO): YES